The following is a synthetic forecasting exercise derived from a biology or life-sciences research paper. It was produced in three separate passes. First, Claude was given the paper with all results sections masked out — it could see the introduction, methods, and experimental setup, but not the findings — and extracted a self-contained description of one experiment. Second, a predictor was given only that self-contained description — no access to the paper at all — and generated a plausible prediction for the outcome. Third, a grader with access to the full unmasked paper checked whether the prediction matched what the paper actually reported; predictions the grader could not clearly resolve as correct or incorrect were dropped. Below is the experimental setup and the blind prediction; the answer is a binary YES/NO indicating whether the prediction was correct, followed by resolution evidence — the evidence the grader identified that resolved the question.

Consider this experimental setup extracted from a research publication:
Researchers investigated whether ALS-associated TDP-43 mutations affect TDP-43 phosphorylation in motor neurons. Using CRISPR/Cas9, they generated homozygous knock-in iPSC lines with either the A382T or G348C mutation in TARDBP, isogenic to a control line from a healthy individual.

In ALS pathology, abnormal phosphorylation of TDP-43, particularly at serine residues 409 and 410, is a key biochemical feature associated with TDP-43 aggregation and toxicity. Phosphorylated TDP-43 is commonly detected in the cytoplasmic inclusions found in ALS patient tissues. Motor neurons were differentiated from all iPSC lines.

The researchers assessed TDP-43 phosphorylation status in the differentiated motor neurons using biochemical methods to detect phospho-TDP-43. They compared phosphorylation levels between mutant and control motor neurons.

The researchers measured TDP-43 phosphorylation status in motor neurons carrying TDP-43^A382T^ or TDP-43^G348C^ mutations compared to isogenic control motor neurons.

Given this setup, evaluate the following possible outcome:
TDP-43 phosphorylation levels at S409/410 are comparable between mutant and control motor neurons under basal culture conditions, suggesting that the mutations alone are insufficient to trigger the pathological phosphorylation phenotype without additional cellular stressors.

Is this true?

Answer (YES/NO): YES